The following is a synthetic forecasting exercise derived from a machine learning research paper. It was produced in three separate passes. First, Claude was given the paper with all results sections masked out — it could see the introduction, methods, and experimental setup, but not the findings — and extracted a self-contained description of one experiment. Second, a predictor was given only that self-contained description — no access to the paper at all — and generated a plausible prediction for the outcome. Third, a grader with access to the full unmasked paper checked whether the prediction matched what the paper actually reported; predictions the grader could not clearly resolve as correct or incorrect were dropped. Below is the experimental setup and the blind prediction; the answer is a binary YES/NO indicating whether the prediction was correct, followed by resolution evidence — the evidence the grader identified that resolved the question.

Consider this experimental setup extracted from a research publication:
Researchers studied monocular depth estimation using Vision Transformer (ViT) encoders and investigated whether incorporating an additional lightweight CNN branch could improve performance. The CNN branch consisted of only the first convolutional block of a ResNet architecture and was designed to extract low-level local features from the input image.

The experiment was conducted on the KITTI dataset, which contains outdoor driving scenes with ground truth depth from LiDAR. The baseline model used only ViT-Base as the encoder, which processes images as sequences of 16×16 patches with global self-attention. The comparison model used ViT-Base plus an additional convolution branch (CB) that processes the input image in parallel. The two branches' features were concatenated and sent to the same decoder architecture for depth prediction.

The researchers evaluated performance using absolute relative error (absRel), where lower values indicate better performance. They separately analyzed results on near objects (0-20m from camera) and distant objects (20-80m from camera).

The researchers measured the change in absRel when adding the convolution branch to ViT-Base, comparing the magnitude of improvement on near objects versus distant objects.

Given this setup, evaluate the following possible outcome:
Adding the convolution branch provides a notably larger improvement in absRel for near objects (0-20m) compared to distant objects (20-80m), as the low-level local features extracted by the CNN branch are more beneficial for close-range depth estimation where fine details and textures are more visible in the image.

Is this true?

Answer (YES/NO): YES